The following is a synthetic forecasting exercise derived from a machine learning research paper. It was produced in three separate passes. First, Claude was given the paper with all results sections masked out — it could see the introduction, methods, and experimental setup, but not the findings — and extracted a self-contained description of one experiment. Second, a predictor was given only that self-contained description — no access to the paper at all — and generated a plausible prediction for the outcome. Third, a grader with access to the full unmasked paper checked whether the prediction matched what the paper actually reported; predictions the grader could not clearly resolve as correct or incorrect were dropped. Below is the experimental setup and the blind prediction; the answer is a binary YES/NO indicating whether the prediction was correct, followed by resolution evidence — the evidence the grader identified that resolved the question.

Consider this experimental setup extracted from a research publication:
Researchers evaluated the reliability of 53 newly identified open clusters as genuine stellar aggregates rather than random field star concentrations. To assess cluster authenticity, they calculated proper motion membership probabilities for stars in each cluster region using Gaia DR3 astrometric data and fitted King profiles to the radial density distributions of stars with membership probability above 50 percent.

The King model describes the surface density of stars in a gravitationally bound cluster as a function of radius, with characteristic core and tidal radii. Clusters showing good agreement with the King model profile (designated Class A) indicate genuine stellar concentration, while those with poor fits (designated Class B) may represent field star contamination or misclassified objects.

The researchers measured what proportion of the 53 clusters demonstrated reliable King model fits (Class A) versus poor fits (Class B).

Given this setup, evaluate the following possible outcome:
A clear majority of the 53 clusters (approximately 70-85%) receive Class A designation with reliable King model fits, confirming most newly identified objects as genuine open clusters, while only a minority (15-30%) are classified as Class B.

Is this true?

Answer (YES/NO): NO